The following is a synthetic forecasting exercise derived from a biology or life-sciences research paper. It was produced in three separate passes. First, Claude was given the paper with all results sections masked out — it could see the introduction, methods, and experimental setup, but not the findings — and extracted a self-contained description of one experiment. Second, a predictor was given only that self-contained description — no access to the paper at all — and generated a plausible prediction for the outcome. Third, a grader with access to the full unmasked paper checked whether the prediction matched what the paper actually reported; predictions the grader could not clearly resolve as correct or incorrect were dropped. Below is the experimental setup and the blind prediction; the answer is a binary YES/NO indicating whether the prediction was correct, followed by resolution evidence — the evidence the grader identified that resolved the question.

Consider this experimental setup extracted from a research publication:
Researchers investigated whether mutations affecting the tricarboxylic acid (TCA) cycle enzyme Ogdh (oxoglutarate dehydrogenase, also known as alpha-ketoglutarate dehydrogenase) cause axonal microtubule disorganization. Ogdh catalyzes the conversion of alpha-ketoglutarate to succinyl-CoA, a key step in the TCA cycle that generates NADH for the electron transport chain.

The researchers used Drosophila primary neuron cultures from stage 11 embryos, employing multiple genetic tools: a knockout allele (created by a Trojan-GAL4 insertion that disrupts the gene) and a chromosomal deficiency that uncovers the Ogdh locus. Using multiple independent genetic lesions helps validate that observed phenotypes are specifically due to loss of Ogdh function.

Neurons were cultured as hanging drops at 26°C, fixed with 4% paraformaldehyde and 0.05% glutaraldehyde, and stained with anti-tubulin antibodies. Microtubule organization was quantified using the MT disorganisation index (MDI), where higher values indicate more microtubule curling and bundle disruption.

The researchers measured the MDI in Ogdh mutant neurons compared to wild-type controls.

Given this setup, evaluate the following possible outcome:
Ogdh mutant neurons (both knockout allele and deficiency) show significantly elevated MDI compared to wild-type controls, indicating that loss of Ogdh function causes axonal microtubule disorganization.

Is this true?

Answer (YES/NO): NO